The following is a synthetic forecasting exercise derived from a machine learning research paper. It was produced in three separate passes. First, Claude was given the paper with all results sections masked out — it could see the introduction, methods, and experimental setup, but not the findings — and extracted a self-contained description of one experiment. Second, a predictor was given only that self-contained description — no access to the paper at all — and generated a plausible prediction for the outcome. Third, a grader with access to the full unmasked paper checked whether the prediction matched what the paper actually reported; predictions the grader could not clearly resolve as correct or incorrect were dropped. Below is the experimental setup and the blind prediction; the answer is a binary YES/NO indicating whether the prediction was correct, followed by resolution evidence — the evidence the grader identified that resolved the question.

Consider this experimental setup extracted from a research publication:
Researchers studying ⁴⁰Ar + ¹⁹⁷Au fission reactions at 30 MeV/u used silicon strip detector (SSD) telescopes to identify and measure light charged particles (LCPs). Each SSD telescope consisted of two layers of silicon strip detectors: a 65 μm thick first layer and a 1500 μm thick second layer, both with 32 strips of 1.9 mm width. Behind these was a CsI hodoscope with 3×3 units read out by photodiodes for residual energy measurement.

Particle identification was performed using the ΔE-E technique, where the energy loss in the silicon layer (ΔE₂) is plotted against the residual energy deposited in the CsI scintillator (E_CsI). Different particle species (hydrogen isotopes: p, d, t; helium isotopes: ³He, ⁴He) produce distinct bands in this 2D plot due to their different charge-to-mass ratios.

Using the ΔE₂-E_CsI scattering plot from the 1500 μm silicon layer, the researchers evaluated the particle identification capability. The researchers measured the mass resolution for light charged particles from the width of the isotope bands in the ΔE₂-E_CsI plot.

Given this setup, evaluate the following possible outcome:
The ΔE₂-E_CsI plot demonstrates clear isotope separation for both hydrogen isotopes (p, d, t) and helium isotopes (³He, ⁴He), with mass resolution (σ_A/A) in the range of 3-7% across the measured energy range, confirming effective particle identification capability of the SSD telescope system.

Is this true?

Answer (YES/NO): NO